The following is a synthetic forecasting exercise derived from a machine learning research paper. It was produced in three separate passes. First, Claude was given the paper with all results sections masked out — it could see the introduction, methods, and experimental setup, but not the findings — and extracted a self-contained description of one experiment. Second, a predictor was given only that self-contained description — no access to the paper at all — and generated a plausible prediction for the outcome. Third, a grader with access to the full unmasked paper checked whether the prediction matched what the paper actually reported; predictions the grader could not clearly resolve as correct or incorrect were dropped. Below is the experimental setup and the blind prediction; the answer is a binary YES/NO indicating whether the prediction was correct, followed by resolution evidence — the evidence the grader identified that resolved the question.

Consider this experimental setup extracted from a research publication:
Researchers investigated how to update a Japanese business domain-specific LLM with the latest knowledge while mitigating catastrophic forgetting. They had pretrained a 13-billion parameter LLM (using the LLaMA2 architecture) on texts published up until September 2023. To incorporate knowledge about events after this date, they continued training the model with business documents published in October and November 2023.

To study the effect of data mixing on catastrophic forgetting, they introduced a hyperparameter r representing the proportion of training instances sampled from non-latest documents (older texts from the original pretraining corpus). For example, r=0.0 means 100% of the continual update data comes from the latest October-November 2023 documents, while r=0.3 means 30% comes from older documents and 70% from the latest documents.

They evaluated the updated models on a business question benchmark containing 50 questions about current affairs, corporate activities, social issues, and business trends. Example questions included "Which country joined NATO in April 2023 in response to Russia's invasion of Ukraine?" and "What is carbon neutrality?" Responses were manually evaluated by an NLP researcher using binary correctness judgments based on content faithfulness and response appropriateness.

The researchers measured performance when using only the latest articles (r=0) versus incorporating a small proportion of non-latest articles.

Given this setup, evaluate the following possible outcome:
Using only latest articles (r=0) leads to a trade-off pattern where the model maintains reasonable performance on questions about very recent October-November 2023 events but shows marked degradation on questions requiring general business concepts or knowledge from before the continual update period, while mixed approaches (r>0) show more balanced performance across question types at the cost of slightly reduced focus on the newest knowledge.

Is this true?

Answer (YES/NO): NO